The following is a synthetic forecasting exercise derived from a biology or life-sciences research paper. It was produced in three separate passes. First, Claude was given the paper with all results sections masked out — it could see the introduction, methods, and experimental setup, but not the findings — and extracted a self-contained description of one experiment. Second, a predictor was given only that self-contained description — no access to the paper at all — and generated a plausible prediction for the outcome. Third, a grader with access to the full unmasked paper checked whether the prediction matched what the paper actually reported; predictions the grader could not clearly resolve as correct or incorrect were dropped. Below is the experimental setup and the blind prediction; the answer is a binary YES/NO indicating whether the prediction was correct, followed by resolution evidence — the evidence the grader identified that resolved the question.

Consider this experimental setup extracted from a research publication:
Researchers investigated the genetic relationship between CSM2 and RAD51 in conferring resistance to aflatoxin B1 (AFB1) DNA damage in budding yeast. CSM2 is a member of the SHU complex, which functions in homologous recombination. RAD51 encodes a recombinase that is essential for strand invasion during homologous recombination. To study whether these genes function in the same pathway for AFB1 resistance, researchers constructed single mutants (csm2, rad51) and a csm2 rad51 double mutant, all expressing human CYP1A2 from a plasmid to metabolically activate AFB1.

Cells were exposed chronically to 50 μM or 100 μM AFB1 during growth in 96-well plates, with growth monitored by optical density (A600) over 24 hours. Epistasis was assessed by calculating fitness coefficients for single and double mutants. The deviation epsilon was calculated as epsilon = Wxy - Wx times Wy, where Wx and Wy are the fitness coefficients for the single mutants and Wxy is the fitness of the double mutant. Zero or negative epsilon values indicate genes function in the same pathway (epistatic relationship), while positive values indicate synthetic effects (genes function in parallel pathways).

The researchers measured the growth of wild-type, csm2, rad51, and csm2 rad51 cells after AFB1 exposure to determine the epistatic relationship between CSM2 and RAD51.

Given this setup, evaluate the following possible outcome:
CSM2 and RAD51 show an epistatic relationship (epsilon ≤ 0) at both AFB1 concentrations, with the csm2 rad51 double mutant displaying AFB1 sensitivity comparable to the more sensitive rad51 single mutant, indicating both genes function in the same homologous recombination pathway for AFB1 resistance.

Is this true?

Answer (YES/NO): YES